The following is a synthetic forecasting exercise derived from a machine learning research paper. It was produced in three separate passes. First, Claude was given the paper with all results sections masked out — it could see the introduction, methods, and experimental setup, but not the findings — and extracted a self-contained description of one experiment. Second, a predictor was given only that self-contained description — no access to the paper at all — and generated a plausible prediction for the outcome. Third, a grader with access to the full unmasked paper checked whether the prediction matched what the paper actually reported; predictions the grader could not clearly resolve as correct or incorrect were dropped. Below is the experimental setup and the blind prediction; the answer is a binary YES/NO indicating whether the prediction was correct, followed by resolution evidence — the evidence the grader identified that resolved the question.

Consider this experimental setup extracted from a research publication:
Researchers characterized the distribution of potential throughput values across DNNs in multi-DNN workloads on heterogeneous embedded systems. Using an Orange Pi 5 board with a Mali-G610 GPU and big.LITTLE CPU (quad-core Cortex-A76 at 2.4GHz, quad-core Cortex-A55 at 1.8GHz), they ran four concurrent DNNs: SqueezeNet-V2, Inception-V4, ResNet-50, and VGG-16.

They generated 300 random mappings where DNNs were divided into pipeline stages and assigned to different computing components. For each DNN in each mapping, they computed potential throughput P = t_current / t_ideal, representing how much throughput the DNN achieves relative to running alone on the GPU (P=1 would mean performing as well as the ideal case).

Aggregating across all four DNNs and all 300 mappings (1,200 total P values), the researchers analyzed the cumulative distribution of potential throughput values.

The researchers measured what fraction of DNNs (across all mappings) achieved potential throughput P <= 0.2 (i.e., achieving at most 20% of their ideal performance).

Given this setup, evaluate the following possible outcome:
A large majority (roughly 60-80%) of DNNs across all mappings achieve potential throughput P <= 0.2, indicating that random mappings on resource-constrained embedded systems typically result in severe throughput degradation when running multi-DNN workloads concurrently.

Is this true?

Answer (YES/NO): YES